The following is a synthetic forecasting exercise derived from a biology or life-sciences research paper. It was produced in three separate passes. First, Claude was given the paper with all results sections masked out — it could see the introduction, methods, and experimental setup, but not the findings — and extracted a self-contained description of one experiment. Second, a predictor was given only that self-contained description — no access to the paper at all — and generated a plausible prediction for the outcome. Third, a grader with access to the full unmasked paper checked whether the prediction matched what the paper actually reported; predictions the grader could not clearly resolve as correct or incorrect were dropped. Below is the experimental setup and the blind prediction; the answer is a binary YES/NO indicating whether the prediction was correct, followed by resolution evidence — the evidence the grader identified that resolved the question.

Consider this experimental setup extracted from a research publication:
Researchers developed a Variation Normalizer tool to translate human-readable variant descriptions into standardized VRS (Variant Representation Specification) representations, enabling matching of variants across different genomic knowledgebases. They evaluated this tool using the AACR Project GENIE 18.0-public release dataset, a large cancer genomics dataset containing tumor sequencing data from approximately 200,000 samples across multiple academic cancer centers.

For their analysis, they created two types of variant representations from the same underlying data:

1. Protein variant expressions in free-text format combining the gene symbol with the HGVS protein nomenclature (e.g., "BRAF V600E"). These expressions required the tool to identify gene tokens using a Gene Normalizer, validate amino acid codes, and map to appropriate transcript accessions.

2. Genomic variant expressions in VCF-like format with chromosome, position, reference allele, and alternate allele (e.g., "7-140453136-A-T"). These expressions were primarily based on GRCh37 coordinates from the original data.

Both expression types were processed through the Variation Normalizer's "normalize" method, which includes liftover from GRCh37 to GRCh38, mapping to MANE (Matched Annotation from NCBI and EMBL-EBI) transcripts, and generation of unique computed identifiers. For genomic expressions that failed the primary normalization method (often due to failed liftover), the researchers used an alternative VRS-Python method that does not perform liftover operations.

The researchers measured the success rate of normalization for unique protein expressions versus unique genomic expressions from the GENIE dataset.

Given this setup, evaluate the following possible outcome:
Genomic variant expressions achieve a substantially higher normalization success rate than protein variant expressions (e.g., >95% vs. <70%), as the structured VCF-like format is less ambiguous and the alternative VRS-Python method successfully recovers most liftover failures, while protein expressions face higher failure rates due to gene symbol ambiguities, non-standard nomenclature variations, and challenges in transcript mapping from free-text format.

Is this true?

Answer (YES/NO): NO